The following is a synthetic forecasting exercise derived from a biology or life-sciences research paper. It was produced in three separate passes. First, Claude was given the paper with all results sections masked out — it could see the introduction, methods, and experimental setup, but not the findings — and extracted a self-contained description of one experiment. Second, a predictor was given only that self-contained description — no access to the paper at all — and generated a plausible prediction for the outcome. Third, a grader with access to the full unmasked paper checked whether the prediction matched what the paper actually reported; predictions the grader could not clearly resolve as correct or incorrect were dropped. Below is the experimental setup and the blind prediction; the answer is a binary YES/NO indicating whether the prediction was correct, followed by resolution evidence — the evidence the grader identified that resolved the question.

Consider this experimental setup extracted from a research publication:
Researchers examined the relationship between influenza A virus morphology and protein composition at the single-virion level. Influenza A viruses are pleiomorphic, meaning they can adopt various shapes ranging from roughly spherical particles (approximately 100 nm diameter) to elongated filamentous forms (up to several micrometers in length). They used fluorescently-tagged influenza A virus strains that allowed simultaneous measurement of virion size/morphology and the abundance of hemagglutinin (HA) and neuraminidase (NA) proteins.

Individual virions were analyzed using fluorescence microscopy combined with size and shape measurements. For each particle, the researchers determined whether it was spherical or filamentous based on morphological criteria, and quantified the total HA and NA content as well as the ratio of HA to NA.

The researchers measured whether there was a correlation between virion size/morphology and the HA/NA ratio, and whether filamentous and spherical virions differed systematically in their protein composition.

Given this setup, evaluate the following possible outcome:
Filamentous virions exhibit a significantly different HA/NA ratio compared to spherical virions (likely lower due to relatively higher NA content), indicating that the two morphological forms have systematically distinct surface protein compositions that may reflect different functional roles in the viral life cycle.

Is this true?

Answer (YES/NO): NO